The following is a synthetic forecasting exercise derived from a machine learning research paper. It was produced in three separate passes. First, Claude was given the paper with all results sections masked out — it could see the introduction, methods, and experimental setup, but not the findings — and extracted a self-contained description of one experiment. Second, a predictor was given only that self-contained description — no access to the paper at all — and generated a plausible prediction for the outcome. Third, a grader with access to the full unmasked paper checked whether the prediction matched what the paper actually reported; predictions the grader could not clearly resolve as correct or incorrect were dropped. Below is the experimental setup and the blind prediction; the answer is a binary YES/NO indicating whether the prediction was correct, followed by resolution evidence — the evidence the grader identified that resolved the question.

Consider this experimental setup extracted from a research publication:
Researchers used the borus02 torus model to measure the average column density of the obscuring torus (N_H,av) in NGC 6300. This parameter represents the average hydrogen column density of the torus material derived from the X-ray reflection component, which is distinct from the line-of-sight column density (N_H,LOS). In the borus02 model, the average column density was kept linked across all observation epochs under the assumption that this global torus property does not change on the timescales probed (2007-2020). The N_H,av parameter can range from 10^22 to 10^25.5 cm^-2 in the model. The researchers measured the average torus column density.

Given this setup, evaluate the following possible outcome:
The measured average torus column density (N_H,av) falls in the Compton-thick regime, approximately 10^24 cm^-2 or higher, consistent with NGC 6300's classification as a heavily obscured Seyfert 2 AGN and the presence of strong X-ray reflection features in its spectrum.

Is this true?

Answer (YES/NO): YES